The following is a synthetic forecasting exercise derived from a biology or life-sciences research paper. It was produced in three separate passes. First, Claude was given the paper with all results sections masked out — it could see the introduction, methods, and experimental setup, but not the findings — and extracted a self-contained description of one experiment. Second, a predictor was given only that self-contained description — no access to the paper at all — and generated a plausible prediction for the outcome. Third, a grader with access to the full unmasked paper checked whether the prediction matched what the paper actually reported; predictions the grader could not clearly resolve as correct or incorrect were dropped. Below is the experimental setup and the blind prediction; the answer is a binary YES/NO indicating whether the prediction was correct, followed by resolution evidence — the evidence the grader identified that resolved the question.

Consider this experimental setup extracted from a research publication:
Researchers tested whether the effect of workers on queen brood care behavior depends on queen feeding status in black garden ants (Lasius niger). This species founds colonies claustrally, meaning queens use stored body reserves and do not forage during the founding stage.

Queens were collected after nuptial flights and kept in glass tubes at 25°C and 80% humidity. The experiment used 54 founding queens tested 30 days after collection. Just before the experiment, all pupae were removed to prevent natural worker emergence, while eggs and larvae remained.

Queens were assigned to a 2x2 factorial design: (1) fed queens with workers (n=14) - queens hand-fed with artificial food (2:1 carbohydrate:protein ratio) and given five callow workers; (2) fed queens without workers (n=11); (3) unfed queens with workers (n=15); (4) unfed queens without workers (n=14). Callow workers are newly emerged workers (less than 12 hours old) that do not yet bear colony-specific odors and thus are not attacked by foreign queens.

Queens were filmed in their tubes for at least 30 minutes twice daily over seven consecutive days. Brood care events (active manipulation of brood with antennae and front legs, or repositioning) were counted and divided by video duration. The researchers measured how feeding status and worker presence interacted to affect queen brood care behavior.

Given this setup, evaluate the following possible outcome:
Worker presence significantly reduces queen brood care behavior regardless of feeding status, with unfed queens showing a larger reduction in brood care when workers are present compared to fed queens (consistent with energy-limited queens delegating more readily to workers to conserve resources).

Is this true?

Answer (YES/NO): NO